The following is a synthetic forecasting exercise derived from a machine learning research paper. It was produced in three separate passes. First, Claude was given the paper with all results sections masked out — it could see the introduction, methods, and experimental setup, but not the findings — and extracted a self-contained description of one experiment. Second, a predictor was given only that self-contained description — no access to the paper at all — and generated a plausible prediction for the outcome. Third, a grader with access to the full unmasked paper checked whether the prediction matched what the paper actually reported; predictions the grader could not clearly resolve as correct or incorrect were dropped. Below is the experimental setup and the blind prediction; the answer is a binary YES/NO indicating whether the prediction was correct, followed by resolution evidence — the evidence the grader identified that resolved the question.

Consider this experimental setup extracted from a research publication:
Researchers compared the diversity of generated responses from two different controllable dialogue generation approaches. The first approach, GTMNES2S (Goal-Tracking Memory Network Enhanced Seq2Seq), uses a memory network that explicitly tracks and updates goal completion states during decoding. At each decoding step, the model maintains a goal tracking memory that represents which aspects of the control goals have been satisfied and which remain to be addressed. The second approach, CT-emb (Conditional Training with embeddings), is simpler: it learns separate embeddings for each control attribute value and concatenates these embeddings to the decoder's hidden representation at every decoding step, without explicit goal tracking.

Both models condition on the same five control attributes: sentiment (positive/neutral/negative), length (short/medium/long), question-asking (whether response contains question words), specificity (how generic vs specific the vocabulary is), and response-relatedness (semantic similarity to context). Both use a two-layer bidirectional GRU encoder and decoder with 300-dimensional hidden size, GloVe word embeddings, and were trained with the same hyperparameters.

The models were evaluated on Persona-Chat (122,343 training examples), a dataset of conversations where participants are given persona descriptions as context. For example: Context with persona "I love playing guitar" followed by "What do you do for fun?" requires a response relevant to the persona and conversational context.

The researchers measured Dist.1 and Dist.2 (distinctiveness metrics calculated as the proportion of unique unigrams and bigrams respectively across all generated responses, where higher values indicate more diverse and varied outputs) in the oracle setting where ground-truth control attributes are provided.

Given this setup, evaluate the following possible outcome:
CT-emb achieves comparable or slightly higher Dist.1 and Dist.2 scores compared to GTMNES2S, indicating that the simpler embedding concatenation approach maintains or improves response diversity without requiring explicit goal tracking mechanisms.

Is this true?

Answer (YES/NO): NO